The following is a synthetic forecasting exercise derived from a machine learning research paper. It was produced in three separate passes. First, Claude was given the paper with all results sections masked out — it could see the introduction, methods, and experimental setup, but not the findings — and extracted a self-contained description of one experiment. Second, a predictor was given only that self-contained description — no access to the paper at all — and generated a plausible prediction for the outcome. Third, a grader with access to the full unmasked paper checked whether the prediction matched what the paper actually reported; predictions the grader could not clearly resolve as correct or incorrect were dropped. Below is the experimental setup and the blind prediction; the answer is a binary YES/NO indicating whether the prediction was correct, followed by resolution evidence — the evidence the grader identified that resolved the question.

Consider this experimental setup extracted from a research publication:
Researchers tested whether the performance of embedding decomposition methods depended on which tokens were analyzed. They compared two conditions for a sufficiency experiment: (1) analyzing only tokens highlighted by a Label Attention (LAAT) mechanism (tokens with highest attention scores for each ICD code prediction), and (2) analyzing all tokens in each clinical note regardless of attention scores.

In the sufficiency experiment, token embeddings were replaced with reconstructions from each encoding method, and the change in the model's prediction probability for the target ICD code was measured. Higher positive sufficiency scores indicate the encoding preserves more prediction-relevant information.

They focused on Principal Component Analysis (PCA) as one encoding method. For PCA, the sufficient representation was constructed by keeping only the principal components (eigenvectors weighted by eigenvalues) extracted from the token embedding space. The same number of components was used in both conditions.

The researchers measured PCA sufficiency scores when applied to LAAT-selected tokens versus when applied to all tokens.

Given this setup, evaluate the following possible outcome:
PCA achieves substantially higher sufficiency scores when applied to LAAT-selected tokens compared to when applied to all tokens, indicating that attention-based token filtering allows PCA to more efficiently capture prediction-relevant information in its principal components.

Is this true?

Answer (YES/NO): YES